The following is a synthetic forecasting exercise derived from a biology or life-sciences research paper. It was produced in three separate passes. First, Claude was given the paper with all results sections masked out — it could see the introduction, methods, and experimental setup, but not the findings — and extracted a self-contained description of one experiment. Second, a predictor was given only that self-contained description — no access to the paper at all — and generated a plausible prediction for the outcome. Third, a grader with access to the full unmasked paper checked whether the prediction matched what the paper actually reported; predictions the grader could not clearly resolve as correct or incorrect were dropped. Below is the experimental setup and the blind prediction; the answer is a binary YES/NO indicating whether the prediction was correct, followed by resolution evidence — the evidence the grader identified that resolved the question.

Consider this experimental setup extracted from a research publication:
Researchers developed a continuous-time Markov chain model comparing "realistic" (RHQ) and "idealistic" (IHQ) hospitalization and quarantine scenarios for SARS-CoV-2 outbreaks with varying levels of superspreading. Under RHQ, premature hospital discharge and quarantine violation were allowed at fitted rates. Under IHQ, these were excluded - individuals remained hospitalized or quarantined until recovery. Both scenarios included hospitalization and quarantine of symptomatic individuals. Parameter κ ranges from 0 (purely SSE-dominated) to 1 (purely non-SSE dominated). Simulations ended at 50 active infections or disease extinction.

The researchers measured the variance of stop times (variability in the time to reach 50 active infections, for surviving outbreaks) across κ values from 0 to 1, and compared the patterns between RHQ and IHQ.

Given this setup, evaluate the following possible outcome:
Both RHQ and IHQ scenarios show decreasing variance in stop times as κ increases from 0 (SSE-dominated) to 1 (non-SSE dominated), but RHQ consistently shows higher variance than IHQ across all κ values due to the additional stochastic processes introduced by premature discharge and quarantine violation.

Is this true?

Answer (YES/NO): NO